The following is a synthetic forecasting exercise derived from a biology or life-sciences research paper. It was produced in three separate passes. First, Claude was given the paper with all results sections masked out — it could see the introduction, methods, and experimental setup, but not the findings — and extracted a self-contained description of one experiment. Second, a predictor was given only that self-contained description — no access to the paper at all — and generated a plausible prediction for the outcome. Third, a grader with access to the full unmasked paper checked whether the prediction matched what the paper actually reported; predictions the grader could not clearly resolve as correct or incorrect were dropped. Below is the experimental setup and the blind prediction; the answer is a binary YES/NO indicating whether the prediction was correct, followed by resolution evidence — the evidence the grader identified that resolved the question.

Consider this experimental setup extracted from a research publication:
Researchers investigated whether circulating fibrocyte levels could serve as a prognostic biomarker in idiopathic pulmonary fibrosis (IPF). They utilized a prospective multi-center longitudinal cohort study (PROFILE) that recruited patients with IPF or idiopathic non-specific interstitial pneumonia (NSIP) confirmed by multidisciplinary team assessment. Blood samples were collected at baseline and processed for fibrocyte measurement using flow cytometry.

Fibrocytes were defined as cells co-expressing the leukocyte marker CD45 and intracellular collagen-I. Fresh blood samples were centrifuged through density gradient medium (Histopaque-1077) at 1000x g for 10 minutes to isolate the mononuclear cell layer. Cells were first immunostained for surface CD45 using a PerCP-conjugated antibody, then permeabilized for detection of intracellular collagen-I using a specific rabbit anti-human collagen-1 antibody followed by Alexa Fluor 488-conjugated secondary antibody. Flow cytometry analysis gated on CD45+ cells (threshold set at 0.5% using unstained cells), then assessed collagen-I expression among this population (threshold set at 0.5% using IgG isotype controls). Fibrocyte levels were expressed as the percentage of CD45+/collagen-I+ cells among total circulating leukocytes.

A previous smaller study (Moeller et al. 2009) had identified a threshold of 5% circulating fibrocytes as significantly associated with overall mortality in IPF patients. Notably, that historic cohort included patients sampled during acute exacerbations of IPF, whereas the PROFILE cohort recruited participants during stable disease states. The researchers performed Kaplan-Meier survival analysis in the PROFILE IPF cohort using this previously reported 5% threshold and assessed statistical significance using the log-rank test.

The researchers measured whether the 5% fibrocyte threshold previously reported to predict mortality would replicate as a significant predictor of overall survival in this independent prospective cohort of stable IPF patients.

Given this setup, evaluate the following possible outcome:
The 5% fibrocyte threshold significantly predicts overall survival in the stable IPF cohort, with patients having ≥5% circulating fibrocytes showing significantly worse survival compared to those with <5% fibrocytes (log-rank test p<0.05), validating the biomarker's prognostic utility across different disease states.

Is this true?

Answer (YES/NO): NO